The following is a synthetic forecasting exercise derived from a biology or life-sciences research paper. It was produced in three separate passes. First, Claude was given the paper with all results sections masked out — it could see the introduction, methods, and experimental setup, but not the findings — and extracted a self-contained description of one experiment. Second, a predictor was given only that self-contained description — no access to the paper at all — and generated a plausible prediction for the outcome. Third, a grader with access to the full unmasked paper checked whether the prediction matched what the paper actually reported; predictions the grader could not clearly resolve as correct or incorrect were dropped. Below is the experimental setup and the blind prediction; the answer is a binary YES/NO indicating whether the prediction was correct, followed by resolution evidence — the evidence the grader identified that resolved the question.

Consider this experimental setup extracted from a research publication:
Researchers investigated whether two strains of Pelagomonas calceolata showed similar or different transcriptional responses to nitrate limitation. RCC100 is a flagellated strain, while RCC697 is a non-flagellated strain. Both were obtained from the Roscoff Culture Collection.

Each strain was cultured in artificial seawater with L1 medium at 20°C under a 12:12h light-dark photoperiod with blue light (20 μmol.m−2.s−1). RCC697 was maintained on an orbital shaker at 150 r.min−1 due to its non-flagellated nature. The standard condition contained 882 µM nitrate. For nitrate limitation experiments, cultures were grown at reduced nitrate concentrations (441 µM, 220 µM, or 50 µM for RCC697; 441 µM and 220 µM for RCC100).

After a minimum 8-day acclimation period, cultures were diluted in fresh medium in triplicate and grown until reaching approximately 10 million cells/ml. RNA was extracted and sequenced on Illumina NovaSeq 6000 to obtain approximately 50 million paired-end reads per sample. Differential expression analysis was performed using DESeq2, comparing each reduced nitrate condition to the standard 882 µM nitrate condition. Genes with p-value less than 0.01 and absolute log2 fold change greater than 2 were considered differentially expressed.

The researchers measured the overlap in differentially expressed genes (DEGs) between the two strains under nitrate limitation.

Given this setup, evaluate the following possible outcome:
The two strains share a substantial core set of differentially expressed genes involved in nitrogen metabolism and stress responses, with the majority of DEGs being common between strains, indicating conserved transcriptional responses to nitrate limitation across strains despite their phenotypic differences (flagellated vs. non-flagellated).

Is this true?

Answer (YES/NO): NO